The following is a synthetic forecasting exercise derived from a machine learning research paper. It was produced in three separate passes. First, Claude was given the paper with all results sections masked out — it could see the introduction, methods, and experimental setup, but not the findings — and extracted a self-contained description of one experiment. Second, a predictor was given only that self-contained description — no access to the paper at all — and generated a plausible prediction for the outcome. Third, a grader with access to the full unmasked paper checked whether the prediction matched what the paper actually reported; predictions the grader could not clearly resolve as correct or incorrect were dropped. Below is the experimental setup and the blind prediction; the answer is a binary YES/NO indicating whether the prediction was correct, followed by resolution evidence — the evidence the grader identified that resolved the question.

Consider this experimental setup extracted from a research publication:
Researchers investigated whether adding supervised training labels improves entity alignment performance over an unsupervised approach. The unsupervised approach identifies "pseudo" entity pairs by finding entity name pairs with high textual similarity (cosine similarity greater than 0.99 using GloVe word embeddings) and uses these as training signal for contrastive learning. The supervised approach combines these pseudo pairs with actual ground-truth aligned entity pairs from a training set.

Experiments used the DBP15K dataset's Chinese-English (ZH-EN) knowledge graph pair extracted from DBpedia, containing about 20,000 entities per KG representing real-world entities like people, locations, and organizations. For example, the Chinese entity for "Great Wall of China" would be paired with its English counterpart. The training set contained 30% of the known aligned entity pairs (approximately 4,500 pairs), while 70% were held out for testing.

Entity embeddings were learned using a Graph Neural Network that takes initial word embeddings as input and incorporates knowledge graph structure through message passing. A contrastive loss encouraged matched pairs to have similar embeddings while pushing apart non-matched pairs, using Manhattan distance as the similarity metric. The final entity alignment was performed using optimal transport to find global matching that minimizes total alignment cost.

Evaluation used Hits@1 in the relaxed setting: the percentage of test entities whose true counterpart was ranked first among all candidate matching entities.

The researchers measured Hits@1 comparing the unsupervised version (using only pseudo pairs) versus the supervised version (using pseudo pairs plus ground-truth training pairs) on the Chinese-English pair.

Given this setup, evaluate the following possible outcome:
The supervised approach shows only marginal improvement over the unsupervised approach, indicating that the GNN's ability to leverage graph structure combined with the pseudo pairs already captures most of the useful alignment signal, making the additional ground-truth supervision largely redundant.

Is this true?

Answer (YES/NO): NO